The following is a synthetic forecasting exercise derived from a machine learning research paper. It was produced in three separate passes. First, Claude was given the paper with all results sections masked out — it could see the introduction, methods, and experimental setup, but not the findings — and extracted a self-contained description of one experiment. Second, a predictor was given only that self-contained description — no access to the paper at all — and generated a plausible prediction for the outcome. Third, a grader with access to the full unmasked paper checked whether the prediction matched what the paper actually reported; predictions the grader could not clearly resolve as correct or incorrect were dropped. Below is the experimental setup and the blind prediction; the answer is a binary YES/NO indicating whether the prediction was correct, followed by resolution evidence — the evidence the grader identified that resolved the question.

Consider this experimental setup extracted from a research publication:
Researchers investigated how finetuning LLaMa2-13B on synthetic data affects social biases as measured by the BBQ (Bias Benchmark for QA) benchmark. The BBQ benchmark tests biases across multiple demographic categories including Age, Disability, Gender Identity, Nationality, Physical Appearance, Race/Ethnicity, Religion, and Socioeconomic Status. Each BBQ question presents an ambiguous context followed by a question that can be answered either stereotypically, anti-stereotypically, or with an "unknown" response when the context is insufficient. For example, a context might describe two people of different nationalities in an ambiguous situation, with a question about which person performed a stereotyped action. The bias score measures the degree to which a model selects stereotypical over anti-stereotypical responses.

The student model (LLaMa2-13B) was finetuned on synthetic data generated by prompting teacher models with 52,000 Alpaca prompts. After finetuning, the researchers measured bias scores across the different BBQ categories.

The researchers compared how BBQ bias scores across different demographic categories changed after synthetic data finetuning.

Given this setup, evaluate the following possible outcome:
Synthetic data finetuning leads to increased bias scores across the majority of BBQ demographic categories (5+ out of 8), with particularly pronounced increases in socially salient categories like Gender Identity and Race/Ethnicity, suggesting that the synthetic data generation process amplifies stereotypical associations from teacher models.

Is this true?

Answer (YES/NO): NO